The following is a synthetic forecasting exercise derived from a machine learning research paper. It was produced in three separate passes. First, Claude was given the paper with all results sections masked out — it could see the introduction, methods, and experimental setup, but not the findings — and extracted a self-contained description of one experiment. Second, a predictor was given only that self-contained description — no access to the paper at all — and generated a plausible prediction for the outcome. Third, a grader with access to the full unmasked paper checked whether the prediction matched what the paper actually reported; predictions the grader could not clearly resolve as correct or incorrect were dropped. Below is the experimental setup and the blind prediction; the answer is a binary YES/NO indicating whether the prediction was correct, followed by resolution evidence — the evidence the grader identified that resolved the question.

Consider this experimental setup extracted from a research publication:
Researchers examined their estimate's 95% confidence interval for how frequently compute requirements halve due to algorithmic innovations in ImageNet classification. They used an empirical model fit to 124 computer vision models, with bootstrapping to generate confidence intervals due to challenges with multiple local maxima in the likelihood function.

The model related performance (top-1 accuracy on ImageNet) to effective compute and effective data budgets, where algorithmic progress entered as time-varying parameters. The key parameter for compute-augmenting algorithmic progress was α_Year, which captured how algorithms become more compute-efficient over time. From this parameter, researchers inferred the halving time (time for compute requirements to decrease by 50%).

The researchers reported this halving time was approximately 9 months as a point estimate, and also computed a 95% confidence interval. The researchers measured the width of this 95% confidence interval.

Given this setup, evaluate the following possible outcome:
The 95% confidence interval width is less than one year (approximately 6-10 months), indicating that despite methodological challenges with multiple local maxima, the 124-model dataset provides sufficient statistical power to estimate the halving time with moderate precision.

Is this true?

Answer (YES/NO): NO